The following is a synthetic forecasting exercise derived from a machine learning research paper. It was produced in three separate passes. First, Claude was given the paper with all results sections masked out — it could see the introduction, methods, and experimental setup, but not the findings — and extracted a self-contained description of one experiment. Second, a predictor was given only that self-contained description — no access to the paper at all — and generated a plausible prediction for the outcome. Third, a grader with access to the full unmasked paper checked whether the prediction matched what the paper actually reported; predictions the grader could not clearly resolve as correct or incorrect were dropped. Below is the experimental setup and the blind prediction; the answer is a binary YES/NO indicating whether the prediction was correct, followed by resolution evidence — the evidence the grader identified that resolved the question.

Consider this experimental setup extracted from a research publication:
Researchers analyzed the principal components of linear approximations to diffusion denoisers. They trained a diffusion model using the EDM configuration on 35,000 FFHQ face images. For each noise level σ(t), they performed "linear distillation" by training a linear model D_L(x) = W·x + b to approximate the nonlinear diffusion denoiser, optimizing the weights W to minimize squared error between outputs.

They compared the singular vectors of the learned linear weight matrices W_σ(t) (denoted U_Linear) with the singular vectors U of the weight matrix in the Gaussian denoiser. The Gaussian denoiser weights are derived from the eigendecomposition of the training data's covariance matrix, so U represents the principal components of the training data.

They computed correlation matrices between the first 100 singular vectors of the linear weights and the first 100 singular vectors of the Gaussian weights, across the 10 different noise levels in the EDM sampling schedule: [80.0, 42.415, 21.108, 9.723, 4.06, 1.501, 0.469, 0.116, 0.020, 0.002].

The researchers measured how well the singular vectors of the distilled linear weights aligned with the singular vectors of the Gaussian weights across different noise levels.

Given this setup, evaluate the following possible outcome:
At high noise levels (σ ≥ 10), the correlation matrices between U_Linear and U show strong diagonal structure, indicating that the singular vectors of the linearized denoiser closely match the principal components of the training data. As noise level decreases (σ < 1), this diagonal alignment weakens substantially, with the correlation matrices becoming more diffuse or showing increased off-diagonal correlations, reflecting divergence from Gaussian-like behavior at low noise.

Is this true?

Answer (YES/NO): NO